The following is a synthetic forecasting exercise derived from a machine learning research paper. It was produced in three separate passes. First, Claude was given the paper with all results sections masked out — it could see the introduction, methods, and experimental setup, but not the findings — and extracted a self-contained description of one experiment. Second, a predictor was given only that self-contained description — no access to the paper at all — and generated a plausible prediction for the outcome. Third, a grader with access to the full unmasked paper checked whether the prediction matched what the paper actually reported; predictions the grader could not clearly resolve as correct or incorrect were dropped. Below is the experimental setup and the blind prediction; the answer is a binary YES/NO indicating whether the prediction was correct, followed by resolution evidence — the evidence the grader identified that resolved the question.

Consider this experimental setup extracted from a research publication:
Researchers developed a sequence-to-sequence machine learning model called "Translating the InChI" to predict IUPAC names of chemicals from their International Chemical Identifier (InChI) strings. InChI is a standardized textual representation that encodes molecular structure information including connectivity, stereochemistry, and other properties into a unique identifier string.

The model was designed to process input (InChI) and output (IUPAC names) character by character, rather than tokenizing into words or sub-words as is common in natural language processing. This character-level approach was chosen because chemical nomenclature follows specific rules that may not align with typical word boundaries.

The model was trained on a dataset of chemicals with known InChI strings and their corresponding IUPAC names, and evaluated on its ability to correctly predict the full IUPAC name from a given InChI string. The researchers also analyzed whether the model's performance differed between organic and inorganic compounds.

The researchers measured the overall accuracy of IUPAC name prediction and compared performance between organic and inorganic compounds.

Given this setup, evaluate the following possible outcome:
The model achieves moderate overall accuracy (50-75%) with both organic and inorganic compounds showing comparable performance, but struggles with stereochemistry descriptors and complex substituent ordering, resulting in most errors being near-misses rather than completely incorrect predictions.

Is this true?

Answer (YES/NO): NO